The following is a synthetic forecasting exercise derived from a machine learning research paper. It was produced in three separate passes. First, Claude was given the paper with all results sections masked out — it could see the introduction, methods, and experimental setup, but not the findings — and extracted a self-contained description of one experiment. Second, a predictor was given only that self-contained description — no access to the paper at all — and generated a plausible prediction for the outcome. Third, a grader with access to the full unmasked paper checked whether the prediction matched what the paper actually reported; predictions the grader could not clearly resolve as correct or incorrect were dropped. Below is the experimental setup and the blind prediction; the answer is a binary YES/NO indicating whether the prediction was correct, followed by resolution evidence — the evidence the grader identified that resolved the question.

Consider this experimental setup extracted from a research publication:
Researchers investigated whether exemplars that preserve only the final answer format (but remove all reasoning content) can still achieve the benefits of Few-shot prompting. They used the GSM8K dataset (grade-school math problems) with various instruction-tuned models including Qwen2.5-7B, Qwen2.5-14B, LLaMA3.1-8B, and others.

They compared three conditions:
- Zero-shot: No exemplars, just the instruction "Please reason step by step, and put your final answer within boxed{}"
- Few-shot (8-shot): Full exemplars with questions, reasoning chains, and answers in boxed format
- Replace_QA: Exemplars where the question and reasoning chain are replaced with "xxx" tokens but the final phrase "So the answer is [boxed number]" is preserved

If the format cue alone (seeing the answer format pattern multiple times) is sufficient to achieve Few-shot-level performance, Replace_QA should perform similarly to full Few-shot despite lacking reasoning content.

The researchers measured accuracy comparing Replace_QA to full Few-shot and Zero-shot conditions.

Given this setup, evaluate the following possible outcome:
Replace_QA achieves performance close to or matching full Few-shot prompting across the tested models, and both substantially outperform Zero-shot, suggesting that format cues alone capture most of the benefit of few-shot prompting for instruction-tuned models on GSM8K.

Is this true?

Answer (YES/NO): NO